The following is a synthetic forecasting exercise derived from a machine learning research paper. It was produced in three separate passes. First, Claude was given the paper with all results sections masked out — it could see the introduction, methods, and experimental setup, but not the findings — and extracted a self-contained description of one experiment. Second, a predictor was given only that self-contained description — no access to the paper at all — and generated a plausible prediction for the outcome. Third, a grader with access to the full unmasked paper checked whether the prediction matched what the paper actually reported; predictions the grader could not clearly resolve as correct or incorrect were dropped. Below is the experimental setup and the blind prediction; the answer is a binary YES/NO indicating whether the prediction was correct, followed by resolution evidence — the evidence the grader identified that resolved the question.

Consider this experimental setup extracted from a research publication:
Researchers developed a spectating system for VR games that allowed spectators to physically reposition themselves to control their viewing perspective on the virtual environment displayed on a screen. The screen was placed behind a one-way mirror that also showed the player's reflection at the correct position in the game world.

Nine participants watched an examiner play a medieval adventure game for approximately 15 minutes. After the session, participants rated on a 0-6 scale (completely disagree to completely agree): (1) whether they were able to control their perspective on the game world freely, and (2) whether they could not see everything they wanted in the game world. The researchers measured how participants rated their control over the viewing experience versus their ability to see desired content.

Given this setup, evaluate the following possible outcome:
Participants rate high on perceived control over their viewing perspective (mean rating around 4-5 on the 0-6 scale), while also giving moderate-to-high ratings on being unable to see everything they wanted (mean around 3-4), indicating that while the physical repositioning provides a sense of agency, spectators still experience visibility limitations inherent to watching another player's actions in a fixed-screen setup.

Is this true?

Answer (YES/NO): NO